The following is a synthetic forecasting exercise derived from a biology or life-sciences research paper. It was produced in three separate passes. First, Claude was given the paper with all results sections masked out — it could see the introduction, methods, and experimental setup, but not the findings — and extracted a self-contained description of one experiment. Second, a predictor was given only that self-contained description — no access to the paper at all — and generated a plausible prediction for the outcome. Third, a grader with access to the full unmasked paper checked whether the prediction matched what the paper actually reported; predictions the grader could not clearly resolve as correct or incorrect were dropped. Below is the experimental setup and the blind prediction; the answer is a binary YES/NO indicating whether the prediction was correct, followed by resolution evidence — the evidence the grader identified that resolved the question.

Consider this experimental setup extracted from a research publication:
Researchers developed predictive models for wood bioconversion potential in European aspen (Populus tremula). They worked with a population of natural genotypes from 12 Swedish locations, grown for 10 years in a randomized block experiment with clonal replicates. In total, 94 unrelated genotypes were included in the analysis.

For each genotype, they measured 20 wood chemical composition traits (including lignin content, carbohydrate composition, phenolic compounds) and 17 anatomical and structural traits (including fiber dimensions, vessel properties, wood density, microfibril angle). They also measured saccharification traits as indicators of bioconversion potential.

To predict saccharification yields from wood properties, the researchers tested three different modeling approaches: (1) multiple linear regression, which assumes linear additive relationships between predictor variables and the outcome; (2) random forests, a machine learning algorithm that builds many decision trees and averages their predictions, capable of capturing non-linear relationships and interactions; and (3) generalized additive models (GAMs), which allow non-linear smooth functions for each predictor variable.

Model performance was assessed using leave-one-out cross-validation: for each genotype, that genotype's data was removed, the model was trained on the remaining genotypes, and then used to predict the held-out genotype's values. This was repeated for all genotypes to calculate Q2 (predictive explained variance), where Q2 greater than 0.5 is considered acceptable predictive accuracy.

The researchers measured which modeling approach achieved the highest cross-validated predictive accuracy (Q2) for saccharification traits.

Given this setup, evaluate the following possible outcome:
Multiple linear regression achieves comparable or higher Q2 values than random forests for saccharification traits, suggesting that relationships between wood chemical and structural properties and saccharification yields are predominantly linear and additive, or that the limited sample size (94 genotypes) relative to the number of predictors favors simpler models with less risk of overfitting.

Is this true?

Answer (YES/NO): YES